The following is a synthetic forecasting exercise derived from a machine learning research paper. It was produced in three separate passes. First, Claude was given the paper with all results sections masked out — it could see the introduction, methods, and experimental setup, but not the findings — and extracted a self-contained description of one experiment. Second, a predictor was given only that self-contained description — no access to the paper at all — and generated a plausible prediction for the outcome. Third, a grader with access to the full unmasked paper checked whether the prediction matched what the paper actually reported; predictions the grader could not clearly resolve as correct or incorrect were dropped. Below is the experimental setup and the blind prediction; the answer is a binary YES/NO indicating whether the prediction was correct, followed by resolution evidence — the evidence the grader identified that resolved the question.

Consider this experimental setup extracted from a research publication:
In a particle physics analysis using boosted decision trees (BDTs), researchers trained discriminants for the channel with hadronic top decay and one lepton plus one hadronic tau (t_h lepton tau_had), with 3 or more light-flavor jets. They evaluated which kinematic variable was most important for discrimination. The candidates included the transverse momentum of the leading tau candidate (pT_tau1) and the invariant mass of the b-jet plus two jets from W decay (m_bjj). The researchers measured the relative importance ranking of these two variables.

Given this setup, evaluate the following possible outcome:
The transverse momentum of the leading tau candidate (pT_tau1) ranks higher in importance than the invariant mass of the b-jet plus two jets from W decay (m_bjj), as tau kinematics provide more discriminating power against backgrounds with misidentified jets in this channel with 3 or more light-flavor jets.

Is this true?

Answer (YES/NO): YES